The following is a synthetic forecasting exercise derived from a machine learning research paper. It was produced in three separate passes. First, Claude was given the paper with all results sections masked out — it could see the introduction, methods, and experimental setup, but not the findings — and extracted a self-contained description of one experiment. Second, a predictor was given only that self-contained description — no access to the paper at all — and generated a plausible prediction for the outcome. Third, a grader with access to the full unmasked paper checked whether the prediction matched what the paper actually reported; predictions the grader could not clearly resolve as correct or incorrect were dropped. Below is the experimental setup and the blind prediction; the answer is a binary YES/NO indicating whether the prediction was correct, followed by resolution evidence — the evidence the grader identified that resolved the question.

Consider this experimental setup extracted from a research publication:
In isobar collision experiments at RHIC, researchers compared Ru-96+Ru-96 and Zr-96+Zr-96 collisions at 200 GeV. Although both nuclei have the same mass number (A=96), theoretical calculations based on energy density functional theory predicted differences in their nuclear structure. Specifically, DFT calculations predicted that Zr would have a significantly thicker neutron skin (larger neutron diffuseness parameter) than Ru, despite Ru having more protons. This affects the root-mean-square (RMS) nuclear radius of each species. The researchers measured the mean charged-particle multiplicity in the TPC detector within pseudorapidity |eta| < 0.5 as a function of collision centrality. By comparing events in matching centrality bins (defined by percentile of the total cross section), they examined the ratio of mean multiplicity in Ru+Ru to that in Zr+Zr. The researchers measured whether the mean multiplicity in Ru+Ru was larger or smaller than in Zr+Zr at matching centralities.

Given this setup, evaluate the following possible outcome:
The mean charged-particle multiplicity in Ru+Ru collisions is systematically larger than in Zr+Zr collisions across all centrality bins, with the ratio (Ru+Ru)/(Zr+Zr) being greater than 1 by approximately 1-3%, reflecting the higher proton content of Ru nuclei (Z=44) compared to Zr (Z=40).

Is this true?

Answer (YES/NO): NO